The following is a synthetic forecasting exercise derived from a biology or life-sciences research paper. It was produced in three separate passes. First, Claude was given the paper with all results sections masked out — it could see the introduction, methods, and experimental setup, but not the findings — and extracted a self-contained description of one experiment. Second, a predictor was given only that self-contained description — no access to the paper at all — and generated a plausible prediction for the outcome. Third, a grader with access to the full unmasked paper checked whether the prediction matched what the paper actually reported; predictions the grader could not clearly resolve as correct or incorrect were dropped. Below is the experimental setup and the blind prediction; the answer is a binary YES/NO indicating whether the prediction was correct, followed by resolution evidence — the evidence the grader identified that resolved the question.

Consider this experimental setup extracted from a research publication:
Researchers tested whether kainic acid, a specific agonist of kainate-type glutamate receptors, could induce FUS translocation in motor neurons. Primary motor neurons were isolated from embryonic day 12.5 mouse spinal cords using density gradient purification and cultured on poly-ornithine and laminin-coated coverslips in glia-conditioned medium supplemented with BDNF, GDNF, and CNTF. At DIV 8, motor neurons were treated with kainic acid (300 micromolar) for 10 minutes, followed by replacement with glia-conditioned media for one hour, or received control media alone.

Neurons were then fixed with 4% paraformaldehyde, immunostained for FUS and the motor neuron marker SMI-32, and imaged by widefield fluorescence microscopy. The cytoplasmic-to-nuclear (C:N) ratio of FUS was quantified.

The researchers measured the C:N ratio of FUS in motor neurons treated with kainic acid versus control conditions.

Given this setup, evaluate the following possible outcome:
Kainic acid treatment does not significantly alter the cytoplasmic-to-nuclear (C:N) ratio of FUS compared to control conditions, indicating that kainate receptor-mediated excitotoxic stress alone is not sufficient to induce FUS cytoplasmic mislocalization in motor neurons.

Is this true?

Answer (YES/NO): NO